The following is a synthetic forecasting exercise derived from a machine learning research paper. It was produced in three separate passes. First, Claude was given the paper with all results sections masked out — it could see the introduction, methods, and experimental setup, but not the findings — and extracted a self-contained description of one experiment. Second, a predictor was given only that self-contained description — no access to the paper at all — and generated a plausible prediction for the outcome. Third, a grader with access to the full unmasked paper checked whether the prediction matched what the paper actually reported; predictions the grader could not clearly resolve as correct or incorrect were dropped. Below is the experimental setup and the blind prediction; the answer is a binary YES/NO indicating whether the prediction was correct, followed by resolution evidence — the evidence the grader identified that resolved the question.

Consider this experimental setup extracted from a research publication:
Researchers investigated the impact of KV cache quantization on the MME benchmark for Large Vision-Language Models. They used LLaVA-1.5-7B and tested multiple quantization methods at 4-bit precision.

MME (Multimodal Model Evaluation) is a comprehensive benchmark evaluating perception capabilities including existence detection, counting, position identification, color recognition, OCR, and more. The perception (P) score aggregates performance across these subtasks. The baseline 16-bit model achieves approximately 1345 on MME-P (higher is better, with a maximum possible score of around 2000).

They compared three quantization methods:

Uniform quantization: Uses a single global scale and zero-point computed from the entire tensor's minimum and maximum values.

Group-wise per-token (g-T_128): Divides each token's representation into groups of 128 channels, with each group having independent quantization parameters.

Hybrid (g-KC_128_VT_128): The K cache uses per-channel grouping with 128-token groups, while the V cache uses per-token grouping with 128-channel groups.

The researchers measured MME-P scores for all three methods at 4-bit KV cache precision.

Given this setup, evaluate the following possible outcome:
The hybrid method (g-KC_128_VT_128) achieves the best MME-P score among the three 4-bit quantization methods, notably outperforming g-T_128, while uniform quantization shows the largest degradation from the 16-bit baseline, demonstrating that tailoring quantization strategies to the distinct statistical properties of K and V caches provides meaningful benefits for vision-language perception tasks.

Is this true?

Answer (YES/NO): NO